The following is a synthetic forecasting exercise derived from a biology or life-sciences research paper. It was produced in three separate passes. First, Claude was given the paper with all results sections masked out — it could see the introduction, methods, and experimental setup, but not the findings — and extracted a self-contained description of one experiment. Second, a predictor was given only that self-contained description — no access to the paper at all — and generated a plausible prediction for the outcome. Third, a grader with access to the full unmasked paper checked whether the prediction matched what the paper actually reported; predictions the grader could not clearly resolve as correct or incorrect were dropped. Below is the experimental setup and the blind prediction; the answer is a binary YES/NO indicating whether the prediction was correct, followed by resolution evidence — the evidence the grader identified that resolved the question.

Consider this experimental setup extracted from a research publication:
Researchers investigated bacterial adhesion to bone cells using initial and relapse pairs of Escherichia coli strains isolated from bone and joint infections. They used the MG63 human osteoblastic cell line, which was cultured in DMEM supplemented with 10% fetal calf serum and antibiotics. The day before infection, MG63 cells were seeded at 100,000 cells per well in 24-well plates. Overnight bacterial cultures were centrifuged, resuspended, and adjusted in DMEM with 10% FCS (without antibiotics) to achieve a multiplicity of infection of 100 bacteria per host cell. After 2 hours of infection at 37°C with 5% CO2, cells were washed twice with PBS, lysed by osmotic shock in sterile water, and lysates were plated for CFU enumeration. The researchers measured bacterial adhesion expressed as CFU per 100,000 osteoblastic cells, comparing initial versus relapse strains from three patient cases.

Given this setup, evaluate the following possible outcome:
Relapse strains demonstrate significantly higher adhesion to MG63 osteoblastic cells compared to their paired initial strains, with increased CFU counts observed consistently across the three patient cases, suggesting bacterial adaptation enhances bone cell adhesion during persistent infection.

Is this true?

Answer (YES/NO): NO